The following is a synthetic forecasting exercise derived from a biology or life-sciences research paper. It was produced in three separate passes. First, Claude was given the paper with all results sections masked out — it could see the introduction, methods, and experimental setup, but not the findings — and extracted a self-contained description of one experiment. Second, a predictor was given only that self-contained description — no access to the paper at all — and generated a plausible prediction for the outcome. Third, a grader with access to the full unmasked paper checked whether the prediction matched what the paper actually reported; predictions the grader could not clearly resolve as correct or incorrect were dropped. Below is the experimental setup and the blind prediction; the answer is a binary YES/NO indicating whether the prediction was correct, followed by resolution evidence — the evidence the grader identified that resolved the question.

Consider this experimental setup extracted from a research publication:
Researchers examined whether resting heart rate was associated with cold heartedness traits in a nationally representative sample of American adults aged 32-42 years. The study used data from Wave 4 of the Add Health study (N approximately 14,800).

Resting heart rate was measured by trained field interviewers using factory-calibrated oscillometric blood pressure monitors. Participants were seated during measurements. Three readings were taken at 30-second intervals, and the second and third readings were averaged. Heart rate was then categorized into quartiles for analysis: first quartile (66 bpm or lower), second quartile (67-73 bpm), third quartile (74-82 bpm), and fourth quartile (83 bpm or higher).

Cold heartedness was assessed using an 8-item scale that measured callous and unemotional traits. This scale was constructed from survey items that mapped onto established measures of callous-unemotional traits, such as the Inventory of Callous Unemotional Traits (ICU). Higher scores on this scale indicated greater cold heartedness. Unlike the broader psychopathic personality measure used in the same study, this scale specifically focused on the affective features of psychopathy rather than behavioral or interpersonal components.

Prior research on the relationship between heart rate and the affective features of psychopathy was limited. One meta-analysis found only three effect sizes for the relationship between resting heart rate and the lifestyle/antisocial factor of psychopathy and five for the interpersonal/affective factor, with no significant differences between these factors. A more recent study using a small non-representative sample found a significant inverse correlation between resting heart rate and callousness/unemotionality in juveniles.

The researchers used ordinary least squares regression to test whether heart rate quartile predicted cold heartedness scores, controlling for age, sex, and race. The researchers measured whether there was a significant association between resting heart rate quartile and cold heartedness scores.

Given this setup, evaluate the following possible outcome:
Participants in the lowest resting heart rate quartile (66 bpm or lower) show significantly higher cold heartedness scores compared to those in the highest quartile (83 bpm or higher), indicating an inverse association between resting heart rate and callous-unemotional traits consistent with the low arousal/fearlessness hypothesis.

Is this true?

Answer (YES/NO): NO